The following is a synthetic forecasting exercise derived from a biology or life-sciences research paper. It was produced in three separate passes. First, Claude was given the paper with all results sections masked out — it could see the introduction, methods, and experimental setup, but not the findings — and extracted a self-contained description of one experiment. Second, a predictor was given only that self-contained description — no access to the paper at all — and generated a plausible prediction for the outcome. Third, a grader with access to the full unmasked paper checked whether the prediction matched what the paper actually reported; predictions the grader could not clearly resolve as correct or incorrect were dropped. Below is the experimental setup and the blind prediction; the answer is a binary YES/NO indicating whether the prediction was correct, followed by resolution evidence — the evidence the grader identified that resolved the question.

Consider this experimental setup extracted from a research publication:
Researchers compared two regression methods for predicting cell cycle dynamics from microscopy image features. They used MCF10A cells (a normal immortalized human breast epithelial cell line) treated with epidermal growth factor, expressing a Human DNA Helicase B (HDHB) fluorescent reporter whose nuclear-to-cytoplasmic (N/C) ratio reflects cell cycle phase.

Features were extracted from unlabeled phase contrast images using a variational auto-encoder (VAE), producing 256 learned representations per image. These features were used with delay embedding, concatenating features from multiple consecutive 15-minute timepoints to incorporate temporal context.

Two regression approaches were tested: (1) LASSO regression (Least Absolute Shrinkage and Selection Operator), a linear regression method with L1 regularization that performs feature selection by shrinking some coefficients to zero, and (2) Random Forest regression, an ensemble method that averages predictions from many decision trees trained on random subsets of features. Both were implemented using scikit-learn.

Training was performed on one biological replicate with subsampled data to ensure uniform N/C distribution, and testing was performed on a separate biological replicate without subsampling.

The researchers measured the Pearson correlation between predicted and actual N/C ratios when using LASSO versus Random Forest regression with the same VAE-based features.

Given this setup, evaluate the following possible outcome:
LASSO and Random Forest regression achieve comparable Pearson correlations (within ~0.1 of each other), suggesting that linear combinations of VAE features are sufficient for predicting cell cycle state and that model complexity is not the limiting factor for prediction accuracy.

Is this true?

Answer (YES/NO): YES